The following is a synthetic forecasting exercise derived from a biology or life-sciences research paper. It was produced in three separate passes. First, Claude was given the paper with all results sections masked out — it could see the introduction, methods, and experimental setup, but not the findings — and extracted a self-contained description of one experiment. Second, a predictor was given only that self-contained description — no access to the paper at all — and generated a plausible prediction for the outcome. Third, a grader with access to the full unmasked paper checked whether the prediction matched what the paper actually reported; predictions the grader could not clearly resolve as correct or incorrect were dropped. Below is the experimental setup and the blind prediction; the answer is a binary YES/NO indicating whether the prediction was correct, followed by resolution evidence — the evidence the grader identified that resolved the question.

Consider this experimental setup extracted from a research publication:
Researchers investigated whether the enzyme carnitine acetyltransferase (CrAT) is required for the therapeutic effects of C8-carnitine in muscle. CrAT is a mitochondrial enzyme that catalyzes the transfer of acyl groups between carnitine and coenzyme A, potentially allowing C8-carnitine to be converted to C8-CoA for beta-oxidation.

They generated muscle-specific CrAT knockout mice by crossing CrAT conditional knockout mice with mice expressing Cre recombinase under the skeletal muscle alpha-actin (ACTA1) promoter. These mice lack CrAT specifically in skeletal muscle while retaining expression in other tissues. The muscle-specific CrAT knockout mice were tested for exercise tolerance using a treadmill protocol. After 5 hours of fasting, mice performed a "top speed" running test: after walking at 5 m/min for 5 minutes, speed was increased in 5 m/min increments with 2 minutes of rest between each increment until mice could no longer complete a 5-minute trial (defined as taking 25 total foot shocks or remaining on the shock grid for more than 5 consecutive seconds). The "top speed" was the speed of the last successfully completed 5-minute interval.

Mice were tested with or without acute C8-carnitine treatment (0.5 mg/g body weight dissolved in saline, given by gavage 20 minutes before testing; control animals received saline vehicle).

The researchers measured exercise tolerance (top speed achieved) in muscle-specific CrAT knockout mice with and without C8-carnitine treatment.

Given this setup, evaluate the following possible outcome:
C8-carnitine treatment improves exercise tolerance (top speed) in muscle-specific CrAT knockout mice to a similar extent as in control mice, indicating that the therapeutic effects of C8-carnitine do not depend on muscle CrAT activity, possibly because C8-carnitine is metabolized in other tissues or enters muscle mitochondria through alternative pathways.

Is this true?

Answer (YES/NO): NO